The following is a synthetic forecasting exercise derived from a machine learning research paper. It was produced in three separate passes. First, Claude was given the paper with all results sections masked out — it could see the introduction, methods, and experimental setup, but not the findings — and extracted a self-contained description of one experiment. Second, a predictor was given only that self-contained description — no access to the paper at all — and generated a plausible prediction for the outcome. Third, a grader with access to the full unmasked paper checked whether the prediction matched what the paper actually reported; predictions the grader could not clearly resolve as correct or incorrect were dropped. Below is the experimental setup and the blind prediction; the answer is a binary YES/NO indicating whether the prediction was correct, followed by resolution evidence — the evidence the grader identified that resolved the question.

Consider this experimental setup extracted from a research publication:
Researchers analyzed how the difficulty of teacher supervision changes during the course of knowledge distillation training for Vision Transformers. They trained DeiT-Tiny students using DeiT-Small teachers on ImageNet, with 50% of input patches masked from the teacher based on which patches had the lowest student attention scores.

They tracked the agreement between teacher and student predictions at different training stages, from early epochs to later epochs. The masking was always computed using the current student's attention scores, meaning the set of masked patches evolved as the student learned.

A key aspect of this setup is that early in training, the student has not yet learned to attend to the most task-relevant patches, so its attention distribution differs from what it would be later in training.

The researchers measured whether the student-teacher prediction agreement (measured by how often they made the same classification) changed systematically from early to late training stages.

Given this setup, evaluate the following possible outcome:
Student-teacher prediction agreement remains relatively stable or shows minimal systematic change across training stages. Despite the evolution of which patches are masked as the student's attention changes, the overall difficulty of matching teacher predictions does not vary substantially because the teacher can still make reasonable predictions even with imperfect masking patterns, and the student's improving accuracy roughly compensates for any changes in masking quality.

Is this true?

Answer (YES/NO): NO